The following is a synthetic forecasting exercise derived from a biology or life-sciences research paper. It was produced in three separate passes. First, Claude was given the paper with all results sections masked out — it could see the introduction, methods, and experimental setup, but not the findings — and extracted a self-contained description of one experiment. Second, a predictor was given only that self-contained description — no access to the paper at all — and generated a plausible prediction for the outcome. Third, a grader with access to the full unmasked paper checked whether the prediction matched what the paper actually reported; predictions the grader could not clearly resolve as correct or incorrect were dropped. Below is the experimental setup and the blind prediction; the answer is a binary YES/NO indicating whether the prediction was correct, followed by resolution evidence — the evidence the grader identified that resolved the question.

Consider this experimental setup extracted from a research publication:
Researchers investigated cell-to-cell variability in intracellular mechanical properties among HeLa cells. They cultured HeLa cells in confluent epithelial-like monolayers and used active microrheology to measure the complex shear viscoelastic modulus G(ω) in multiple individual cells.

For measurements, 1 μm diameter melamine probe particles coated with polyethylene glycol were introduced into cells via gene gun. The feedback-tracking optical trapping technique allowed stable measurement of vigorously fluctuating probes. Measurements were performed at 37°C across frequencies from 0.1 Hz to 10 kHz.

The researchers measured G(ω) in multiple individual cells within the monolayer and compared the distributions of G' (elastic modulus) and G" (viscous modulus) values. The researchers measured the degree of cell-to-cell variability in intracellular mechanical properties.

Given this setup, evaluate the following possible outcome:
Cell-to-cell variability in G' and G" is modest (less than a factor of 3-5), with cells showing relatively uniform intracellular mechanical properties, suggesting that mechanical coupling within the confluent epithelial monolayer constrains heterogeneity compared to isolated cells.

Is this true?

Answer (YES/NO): YES